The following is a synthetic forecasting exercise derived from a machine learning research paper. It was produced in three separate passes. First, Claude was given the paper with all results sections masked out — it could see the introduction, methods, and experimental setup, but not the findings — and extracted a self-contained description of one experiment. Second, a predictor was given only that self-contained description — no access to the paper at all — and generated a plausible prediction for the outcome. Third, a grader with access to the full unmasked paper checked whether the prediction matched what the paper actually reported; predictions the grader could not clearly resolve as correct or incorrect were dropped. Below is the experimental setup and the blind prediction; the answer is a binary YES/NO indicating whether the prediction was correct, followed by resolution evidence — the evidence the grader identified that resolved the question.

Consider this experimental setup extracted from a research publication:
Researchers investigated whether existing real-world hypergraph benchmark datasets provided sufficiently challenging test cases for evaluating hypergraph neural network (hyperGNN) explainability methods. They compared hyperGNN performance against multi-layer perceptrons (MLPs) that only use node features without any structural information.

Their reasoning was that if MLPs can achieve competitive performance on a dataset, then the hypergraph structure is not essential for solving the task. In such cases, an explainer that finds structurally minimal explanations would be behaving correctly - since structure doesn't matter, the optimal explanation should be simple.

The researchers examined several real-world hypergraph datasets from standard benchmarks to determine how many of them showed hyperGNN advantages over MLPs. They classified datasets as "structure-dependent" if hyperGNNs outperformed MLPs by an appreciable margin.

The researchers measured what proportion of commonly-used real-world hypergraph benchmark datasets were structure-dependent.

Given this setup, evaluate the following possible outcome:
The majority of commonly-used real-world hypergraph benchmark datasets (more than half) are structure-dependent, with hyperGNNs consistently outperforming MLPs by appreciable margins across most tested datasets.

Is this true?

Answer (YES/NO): NO